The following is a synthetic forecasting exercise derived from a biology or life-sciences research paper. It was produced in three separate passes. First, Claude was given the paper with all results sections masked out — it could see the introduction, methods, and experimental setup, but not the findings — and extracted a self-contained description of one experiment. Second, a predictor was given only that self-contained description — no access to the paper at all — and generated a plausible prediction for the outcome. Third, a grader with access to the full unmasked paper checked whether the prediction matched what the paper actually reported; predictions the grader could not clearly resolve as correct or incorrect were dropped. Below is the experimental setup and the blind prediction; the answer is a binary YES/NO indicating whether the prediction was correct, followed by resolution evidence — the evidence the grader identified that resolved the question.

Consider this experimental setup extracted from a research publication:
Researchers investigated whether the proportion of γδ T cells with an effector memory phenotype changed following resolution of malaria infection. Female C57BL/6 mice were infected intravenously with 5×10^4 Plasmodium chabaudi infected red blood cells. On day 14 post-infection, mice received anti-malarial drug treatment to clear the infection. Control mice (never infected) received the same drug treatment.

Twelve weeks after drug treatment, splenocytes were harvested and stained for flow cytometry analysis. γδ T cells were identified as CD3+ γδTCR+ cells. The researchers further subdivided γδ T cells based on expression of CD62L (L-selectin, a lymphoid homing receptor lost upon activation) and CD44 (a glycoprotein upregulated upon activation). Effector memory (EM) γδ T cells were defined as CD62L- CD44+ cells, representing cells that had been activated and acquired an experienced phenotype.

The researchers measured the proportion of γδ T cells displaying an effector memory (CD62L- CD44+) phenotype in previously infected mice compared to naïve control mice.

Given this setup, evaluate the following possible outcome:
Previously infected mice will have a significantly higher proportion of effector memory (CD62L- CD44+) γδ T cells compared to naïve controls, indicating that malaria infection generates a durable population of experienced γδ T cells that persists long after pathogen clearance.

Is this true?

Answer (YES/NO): NO